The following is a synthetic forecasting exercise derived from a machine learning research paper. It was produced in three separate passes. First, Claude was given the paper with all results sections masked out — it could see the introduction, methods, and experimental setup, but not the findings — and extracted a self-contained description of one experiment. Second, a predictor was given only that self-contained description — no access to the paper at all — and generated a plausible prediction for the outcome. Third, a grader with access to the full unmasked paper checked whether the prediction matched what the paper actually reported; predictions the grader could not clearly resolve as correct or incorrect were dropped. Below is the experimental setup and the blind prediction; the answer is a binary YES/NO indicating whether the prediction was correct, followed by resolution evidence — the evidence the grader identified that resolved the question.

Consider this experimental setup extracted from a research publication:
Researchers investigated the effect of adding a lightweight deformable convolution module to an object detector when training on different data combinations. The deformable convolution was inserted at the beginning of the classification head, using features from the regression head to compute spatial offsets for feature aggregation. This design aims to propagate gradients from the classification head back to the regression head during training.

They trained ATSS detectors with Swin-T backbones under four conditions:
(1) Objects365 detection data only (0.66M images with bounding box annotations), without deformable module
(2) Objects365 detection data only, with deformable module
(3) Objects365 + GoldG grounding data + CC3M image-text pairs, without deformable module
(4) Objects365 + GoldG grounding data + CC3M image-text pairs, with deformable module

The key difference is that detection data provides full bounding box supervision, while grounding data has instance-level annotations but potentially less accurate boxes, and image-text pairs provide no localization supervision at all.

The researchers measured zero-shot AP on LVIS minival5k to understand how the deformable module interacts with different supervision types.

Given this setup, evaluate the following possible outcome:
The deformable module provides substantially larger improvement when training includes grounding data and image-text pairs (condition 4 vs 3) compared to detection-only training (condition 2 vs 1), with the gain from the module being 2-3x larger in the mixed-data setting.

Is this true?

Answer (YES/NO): NO